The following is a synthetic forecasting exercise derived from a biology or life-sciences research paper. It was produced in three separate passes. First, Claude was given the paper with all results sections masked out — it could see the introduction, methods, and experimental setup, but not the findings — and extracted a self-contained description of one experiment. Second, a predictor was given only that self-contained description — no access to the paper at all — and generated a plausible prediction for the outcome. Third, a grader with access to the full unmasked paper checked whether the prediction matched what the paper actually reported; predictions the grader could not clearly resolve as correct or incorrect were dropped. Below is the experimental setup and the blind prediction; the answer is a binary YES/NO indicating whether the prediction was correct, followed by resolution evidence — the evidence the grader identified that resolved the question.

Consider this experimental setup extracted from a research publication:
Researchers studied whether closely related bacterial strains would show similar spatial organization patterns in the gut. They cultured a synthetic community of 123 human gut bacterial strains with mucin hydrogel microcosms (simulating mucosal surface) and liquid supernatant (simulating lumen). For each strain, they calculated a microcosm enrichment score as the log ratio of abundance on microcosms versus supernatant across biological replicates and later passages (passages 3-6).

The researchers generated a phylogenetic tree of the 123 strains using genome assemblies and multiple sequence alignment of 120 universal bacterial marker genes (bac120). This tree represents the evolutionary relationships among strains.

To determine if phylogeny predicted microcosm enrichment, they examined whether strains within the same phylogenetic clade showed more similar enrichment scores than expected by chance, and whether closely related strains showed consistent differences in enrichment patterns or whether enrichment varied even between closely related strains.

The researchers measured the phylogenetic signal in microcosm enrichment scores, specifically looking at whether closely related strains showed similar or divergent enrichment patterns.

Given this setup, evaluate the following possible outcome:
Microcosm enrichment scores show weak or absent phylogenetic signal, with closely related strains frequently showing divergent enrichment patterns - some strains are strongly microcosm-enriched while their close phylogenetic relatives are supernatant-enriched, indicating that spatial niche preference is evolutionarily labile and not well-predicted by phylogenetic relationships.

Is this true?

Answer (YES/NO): YES